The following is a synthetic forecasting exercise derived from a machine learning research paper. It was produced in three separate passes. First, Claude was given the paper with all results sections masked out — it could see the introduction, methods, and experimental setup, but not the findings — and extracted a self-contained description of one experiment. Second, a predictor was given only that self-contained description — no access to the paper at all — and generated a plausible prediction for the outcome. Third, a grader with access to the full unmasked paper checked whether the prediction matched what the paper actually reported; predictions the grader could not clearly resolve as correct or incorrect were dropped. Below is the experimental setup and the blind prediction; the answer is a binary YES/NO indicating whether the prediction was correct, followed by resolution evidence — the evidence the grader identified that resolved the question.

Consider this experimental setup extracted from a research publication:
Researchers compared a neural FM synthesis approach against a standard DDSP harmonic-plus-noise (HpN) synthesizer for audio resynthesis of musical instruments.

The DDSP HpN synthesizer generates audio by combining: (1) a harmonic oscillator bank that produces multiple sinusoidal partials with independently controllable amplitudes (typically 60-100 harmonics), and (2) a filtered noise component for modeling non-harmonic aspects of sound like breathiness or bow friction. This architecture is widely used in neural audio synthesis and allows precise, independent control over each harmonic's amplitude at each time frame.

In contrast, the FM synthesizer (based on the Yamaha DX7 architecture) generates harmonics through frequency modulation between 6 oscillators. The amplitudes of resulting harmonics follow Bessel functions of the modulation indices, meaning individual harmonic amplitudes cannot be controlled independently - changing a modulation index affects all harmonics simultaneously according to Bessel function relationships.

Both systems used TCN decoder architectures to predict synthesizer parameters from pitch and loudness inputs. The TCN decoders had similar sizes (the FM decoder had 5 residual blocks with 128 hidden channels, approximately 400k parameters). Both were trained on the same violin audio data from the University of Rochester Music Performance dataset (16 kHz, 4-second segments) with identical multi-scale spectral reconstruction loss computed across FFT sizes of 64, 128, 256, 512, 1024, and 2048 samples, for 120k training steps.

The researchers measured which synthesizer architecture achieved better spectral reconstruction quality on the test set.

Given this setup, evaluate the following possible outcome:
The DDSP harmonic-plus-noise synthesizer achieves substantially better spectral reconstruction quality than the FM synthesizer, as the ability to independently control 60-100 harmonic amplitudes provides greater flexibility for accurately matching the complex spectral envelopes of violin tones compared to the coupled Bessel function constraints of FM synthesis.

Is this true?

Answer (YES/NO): YES